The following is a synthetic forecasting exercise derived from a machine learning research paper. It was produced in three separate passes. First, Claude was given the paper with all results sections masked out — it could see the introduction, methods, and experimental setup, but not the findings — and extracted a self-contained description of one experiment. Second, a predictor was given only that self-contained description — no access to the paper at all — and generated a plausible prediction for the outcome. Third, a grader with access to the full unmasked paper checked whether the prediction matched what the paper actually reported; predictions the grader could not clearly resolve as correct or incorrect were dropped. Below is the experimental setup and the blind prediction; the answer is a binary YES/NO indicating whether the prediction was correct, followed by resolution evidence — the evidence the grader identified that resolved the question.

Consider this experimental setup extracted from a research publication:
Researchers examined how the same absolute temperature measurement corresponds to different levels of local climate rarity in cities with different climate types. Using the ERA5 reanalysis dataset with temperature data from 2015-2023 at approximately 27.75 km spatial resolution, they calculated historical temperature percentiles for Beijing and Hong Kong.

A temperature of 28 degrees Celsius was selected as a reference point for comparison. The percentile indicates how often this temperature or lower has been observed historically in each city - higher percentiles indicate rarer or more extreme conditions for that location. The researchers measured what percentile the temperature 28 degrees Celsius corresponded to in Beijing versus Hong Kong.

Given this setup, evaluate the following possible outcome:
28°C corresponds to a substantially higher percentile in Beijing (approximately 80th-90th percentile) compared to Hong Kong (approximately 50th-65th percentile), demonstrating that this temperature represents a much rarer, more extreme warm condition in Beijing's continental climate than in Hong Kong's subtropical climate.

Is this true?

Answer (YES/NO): NO